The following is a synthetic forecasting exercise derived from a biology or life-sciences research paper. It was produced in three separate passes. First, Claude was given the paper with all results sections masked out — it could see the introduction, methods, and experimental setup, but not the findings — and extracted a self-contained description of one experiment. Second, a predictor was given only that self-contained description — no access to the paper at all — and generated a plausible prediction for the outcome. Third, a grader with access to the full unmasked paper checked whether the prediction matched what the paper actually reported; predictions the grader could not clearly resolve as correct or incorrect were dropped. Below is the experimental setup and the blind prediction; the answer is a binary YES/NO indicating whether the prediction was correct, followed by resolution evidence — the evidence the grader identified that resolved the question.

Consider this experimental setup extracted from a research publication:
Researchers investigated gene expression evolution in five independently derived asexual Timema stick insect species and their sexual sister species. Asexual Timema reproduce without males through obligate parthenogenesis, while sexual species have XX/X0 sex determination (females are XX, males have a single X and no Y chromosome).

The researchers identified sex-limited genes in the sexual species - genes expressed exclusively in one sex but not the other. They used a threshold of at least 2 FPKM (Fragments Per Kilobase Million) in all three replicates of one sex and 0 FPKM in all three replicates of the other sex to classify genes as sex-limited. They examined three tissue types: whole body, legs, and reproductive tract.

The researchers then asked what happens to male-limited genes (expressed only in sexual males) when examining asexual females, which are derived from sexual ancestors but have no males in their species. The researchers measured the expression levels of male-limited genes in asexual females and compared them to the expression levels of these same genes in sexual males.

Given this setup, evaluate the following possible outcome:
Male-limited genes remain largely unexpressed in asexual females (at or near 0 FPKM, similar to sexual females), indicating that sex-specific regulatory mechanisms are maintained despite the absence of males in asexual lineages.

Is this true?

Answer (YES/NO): YES